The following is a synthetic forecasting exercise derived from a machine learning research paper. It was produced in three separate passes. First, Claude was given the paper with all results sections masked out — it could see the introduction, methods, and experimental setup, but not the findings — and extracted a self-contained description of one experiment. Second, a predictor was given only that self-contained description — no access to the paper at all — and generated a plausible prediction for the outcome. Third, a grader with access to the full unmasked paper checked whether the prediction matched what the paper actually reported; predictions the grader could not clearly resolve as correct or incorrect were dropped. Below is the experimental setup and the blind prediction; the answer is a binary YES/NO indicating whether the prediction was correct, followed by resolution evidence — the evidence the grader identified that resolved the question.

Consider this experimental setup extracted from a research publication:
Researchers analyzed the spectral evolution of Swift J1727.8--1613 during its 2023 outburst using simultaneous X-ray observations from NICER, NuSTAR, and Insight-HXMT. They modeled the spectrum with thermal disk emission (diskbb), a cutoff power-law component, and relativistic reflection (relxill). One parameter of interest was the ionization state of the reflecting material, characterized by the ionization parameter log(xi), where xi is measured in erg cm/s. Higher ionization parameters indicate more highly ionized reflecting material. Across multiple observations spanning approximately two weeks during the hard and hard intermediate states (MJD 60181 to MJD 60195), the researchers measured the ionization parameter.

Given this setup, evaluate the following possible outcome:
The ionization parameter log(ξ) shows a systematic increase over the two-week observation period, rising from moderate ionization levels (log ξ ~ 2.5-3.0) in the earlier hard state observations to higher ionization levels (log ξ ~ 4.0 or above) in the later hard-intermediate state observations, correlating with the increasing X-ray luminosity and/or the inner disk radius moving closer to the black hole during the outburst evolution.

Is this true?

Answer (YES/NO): NO